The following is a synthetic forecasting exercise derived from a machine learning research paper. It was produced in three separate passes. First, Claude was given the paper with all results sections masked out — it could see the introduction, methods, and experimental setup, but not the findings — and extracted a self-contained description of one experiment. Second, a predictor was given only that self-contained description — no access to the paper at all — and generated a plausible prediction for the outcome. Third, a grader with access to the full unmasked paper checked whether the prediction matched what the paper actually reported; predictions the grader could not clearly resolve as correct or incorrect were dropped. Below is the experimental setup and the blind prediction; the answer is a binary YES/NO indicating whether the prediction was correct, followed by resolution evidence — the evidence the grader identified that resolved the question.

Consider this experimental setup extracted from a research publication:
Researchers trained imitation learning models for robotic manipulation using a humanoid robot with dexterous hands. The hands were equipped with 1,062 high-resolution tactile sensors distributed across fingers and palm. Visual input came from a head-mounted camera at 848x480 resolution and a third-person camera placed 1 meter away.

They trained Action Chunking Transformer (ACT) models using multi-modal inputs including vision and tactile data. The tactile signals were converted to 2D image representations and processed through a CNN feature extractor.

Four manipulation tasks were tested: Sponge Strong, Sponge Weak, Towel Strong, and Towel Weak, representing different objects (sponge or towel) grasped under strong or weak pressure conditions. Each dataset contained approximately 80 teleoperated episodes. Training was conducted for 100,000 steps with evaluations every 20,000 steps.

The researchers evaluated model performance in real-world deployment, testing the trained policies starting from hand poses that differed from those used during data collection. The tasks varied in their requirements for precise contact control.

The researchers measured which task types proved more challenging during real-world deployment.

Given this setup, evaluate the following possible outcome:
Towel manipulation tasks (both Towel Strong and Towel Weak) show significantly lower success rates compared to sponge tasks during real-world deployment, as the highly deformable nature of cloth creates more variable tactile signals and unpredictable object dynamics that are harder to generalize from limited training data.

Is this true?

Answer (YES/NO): NO